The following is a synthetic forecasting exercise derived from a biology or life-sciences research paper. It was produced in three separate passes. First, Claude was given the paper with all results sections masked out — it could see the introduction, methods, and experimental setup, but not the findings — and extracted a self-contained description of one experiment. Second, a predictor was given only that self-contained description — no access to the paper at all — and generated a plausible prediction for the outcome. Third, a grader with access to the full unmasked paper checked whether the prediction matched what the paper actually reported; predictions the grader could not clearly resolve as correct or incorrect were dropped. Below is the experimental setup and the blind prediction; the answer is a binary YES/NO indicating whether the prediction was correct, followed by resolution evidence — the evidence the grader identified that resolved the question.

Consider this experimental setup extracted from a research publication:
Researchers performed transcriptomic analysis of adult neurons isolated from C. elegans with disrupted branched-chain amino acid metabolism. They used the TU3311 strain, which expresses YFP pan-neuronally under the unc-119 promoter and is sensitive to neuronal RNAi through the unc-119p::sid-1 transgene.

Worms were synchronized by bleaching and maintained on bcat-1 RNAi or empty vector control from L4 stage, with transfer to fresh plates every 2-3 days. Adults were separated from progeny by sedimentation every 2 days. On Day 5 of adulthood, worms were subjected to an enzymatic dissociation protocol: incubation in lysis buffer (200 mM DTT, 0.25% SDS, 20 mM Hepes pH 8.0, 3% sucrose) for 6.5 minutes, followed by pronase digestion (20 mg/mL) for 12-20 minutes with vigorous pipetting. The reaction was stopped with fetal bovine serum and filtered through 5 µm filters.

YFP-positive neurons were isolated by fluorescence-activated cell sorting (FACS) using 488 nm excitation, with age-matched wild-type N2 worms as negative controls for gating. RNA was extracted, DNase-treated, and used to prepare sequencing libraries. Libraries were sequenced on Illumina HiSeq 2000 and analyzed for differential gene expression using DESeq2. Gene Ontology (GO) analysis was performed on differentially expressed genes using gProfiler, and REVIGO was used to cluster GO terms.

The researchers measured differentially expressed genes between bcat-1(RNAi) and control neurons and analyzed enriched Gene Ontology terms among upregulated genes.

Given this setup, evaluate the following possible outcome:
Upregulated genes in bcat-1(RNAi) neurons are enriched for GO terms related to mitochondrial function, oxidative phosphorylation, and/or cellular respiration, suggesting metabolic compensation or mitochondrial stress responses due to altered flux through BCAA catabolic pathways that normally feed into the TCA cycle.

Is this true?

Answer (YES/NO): NO